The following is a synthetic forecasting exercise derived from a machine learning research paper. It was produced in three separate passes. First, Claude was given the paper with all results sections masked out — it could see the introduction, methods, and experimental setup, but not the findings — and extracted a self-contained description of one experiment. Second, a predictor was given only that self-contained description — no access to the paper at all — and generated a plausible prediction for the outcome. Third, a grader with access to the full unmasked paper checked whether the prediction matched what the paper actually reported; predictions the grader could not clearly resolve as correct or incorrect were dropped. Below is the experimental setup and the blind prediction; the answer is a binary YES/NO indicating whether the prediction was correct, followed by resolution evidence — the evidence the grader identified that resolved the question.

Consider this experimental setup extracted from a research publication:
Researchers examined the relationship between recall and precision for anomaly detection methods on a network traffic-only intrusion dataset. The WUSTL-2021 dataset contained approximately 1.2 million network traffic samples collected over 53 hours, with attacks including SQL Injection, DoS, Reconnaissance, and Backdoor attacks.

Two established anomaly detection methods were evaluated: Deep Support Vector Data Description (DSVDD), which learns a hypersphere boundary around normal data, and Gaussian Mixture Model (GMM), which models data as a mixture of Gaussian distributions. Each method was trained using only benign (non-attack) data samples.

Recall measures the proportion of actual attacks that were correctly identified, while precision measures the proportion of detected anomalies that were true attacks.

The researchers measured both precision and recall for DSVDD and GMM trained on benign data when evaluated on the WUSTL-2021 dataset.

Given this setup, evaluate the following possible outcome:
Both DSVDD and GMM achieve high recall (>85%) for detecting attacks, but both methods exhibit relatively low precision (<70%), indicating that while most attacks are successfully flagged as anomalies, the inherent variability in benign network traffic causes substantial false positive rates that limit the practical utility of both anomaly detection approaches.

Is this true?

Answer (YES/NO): NO